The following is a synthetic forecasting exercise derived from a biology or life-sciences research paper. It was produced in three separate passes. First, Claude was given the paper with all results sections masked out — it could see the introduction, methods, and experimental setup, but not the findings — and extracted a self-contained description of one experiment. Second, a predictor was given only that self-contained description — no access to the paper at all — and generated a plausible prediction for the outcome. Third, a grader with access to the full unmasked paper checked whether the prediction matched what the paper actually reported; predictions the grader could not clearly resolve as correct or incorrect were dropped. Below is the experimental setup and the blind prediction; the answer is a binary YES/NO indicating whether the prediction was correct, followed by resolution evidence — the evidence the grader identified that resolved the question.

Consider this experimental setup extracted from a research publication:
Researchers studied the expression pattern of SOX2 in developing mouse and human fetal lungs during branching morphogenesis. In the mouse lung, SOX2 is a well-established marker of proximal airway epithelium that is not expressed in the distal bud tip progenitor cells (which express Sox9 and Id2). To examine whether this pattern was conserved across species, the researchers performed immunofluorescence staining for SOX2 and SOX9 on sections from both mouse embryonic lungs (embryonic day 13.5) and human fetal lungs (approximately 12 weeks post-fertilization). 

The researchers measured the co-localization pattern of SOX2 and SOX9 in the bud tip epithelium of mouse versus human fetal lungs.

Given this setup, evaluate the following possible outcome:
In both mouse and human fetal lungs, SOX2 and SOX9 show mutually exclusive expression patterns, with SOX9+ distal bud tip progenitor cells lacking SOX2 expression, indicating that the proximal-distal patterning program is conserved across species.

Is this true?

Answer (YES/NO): NO